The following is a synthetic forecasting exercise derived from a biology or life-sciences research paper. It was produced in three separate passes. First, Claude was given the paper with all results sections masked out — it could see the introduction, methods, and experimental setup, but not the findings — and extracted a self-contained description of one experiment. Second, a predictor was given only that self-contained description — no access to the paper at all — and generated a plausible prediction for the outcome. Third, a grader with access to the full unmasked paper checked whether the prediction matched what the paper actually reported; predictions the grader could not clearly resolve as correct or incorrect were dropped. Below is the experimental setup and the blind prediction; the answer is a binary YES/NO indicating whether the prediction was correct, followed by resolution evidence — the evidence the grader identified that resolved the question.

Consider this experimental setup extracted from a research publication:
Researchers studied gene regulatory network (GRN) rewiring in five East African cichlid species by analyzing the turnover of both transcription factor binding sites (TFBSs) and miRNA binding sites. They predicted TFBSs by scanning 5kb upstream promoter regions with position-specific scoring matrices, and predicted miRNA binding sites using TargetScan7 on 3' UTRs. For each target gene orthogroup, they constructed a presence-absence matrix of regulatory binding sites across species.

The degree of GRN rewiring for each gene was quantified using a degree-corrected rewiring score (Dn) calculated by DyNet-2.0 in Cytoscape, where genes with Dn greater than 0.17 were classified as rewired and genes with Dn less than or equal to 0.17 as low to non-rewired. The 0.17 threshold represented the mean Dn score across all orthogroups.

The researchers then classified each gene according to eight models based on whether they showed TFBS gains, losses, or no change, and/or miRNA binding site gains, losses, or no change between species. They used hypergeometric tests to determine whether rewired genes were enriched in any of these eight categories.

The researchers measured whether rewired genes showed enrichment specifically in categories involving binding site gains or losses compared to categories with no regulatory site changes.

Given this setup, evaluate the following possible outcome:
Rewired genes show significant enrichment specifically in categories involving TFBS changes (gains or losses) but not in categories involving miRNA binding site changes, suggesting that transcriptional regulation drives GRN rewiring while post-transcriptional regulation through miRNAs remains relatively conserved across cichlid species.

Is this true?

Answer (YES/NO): NO